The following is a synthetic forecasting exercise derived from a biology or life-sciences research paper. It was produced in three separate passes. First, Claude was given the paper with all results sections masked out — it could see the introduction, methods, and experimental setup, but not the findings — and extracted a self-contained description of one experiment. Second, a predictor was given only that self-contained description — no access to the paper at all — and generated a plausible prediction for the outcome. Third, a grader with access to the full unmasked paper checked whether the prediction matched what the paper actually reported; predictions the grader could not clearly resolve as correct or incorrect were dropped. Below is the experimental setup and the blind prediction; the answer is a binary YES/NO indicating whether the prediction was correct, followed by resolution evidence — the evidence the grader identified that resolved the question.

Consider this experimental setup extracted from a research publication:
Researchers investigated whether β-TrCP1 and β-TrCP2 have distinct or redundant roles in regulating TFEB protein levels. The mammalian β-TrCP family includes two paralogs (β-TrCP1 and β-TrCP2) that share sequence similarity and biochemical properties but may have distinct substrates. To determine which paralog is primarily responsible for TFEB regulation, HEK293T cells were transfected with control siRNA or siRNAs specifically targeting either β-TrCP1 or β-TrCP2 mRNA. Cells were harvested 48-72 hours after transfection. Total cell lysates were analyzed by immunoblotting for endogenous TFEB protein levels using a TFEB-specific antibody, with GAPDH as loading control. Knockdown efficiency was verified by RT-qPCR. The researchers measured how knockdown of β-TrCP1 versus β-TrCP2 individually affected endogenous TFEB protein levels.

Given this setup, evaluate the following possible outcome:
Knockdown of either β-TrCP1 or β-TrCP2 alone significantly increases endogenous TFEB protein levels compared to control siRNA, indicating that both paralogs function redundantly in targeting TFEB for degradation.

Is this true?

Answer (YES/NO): NO